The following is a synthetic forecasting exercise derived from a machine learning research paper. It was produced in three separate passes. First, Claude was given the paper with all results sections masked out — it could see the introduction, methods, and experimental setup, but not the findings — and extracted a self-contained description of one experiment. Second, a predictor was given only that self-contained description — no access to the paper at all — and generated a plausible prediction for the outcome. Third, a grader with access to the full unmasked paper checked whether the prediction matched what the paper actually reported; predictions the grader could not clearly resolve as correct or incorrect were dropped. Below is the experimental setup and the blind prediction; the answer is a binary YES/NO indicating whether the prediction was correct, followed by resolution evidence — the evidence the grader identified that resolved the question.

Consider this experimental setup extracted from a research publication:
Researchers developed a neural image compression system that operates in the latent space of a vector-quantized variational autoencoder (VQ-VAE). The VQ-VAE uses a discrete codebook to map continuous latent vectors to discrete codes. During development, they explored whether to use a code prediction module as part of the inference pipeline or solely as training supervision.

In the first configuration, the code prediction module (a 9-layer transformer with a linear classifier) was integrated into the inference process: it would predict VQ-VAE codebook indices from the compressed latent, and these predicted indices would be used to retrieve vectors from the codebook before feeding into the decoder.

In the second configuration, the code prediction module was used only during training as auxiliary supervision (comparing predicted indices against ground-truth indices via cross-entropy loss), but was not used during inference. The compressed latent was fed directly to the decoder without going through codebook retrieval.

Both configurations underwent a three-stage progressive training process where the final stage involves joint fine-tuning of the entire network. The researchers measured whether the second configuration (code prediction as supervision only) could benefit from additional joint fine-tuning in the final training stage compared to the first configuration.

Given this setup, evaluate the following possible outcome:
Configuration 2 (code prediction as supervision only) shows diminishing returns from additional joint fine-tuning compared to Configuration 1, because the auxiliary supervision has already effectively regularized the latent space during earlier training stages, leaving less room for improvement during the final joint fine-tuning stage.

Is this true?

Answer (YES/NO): NO